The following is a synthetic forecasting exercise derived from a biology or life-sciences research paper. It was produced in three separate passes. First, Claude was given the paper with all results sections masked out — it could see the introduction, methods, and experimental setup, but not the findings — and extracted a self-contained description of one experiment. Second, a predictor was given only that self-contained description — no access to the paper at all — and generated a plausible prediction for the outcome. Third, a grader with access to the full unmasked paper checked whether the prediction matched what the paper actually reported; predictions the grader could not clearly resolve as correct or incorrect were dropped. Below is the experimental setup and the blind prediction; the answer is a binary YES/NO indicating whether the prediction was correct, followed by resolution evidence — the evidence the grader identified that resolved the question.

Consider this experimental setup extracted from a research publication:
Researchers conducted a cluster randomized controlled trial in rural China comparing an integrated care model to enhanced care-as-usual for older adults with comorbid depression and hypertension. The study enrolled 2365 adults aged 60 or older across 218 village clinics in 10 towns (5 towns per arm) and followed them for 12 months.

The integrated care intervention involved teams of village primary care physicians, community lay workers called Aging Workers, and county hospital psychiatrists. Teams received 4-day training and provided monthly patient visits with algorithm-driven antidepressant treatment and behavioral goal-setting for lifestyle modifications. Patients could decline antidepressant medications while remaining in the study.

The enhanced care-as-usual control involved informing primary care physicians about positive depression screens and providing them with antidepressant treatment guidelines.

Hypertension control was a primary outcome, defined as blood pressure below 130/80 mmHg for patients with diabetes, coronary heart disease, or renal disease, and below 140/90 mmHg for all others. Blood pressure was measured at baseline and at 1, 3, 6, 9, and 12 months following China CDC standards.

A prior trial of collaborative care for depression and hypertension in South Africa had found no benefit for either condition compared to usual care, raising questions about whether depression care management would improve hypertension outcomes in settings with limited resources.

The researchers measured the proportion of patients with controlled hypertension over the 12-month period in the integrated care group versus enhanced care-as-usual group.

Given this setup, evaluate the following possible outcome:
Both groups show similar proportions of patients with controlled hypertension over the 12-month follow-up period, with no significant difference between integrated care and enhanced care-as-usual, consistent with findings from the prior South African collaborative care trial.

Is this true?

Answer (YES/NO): NO